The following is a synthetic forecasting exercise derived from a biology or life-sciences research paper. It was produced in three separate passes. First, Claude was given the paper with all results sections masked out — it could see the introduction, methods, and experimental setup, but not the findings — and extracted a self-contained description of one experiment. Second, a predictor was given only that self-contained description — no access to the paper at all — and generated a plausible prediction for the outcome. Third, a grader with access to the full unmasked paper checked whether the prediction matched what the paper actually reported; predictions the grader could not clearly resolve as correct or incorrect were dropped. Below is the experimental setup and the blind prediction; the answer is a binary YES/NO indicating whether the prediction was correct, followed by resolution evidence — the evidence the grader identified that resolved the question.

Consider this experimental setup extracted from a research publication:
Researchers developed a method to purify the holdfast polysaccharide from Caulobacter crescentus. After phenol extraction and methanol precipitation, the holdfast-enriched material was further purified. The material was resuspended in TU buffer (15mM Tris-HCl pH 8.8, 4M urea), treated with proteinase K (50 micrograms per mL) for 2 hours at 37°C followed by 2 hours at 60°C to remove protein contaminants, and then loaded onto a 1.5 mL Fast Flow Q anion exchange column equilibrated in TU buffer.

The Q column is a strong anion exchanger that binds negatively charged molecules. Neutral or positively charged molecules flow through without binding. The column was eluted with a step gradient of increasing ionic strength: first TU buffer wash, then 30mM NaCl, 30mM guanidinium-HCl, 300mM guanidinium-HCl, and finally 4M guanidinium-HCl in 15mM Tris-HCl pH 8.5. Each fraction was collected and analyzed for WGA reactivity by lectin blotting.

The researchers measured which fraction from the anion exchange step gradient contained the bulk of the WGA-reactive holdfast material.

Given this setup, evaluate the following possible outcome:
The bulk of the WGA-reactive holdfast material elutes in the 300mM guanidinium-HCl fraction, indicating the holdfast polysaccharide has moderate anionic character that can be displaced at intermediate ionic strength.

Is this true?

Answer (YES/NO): YES